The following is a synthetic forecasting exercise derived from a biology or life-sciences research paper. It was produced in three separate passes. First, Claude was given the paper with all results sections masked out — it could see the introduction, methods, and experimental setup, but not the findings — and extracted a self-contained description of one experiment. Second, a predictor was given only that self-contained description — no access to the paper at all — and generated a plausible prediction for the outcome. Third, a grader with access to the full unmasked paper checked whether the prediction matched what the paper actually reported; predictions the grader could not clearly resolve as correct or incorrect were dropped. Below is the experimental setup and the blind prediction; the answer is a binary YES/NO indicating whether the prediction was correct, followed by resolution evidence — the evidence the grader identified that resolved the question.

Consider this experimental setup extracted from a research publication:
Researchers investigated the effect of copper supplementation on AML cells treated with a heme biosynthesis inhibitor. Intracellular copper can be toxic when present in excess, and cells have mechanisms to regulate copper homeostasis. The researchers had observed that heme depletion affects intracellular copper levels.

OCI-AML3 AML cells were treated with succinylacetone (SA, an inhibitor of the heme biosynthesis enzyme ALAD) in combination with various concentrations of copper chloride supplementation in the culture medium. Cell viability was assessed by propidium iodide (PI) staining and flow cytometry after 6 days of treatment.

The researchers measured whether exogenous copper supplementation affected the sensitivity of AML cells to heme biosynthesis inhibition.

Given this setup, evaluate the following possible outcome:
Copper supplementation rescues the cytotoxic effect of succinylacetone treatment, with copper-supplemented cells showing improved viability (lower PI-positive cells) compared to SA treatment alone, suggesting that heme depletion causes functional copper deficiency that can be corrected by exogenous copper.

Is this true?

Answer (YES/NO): NO